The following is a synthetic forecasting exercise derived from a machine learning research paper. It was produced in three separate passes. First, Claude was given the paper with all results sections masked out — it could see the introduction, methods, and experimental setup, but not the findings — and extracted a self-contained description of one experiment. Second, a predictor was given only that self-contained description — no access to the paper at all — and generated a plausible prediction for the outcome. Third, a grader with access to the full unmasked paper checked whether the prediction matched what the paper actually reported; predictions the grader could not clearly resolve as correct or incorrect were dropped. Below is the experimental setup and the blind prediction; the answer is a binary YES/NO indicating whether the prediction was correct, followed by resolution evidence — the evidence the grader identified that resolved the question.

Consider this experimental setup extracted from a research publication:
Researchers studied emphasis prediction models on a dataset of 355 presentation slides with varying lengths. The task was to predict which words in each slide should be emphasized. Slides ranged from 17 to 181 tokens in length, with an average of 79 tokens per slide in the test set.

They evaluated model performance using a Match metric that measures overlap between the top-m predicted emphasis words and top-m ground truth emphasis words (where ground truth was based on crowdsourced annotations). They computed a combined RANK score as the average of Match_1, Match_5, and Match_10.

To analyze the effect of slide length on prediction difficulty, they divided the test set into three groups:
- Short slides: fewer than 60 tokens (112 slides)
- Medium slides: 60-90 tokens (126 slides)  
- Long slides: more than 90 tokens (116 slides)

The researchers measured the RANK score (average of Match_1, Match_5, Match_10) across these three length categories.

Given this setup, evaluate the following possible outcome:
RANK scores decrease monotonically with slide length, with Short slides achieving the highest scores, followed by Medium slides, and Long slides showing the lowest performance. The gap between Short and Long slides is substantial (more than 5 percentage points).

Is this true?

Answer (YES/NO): YES